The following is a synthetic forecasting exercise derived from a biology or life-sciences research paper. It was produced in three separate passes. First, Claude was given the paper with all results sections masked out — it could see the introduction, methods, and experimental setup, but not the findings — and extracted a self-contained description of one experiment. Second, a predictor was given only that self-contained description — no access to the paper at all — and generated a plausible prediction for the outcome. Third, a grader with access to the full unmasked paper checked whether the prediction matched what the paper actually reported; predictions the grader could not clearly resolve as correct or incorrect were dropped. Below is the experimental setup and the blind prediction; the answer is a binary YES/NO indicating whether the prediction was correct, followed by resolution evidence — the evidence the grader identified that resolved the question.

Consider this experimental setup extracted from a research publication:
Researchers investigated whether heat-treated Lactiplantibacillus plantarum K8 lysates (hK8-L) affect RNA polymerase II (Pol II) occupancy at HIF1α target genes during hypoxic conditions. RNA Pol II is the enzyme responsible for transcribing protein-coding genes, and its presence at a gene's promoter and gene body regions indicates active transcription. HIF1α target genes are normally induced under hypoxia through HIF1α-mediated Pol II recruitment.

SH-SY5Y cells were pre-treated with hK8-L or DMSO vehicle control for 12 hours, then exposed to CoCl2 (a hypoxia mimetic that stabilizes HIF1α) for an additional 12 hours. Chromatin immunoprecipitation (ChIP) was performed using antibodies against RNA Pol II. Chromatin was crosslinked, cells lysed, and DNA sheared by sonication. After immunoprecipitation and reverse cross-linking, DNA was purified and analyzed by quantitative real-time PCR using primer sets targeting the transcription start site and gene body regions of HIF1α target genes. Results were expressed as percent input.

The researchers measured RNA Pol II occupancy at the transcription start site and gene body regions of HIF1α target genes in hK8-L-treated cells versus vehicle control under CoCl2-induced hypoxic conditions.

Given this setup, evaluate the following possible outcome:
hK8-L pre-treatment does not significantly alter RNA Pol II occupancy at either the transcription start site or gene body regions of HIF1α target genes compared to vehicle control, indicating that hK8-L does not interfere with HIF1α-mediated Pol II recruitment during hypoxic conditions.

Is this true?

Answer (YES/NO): NO